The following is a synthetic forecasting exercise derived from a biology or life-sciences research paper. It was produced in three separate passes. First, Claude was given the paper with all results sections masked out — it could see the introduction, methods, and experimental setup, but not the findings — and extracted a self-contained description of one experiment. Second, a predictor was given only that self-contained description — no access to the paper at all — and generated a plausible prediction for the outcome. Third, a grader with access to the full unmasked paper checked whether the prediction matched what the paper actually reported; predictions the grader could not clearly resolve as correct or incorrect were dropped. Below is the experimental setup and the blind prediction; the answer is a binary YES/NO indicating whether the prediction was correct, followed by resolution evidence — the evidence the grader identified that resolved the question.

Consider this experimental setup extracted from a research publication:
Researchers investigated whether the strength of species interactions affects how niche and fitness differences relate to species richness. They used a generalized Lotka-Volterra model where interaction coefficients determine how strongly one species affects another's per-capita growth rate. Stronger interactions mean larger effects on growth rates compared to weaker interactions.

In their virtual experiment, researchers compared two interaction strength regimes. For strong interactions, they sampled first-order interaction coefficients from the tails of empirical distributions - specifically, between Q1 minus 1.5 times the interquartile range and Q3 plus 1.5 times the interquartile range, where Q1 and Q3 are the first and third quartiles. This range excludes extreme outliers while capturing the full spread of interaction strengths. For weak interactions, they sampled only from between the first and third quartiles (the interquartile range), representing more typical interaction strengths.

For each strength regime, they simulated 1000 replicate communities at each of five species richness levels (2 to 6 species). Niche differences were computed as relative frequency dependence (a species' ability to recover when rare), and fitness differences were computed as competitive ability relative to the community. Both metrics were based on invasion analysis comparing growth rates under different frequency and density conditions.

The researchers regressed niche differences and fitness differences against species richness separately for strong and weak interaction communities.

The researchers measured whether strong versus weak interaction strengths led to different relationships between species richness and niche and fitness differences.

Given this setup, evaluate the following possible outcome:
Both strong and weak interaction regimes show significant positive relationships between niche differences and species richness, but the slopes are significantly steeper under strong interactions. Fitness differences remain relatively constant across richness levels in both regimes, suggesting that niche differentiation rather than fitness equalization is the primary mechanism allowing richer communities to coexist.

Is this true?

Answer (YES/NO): NO